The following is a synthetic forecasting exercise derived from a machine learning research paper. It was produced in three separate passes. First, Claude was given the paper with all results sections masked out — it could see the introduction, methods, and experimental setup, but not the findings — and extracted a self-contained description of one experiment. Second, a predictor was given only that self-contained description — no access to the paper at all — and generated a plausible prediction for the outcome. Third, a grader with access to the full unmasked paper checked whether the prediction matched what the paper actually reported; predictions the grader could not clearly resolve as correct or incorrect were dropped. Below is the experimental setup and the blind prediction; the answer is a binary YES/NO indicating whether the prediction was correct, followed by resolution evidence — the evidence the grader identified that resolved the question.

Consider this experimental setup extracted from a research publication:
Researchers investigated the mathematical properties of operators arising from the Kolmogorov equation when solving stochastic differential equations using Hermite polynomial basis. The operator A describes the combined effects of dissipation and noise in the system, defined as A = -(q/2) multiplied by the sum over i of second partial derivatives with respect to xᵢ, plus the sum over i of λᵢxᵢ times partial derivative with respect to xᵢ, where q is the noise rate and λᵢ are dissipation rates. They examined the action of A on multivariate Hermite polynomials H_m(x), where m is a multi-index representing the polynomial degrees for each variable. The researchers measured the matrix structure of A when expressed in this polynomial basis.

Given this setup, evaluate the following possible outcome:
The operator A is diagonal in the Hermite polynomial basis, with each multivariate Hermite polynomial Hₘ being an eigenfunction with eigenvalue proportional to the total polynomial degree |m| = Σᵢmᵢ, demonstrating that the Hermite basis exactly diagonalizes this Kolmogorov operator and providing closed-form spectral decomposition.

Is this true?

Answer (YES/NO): NO